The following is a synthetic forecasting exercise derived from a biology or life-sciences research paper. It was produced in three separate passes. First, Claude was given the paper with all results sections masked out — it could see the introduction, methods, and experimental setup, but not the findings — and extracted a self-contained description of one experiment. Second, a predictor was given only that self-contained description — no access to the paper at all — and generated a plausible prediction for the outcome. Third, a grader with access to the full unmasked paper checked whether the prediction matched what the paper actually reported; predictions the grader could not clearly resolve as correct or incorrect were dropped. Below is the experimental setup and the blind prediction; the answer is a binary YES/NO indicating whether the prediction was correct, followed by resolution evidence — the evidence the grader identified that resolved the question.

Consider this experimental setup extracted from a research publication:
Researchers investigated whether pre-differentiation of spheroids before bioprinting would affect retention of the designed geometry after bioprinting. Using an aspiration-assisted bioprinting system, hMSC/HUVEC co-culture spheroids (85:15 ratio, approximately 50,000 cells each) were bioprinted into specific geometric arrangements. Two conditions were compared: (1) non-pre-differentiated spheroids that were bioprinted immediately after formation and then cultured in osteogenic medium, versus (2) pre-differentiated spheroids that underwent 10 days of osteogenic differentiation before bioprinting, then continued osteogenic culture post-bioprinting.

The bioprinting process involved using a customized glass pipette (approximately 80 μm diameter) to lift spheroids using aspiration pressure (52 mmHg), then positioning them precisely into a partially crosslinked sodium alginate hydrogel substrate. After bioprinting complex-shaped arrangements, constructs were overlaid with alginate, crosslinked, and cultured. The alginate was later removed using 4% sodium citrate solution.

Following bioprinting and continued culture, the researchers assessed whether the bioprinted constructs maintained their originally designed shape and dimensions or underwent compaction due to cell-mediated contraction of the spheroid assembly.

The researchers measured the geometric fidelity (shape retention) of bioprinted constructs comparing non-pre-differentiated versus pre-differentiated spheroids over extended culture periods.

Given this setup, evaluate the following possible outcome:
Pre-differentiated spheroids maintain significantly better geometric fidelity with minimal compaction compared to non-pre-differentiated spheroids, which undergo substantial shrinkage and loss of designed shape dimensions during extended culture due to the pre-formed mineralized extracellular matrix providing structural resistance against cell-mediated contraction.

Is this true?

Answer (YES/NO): NO